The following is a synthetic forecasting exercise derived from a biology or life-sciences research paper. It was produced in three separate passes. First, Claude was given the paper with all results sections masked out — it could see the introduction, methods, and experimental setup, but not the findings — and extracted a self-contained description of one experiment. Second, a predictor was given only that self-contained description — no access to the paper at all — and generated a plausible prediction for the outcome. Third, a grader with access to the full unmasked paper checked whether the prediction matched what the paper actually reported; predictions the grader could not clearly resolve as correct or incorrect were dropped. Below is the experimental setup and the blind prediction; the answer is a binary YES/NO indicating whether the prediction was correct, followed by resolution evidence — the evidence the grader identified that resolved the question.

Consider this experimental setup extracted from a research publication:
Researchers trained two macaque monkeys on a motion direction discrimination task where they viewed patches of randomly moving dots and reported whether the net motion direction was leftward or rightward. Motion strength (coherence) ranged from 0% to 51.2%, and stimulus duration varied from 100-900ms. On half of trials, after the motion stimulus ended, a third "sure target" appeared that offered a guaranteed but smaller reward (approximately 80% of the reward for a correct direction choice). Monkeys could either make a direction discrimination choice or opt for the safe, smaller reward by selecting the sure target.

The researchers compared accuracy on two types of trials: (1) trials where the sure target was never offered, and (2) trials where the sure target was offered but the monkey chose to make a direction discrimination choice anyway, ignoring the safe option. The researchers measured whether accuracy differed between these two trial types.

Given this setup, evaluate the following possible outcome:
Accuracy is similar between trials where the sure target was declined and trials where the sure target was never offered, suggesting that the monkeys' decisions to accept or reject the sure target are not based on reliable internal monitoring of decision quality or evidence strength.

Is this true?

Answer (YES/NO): NO